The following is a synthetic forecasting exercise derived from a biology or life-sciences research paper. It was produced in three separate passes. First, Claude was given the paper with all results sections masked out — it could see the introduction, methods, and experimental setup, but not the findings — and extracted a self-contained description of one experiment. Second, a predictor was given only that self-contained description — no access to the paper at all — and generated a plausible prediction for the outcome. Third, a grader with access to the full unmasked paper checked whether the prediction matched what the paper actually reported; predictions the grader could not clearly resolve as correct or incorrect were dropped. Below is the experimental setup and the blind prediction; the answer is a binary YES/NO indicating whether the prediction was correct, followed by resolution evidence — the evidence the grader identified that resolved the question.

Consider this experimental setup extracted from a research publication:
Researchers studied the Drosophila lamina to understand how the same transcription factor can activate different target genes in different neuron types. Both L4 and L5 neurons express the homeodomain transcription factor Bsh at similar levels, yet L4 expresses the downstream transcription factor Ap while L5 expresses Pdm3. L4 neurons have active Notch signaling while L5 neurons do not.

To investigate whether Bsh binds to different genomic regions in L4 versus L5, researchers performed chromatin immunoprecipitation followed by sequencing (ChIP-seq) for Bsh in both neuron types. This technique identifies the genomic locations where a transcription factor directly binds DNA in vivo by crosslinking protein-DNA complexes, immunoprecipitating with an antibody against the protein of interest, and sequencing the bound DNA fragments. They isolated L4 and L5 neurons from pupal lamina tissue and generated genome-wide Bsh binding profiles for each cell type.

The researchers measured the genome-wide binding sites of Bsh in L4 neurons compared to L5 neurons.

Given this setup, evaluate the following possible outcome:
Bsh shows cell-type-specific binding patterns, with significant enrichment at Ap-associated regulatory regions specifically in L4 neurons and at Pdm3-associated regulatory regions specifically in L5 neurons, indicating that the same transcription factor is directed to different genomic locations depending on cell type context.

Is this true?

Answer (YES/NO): NO